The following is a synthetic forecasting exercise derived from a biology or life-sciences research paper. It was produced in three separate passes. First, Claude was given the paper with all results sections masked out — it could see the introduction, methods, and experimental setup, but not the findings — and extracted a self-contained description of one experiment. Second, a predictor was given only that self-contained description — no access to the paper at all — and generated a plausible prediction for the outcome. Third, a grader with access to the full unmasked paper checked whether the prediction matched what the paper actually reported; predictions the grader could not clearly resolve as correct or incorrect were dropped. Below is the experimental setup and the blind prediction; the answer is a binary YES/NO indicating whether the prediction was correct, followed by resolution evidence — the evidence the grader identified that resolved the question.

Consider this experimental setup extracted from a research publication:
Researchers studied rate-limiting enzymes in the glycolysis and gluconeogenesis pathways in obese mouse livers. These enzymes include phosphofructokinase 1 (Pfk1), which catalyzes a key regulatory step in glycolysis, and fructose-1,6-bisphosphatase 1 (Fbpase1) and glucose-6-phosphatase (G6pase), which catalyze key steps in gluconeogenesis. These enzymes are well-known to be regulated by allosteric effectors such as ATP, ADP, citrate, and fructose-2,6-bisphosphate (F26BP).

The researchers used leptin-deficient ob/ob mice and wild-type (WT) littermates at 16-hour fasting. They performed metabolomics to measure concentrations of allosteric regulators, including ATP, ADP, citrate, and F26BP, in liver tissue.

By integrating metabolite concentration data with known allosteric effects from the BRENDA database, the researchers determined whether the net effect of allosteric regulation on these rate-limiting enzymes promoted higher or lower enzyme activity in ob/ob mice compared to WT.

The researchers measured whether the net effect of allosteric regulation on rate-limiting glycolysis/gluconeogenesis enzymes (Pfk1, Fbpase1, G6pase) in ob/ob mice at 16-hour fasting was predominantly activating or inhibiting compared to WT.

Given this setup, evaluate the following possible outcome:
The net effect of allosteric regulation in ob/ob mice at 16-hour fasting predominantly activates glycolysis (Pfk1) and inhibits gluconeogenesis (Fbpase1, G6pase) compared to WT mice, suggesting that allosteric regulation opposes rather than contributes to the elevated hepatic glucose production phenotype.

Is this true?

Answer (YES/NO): NO